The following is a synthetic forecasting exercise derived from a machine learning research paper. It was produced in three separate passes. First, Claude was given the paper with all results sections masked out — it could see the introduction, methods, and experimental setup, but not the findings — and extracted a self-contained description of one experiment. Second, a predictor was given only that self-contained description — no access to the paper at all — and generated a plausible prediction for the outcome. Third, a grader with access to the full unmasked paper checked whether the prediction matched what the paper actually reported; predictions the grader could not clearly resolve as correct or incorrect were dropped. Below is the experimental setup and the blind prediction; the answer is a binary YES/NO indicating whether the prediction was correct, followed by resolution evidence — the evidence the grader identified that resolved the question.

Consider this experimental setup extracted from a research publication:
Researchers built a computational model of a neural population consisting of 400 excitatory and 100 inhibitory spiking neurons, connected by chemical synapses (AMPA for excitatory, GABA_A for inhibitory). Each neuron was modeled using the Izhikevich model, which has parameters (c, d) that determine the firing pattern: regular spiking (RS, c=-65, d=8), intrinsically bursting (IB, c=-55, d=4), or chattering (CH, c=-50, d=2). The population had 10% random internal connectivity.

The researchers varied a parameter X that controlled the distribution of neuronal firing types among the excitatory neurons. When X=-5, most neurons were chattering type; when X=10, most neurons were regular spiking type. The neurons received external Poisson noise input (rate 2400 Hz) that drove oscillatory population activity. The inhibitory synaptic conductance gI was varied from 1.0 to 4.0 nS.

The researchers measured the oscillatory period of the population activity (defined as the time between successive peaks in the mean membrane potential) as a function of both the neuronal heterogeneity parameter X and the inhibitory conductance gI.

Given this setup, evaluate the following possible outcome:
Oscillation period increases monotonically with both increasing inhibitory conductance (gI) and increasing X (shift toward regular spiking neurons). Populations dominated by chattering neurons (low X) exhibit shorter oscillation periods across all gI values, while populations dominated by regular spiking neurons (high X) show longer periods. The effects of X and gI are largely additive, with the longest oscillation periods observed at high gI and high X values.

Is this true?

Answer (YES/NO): NO